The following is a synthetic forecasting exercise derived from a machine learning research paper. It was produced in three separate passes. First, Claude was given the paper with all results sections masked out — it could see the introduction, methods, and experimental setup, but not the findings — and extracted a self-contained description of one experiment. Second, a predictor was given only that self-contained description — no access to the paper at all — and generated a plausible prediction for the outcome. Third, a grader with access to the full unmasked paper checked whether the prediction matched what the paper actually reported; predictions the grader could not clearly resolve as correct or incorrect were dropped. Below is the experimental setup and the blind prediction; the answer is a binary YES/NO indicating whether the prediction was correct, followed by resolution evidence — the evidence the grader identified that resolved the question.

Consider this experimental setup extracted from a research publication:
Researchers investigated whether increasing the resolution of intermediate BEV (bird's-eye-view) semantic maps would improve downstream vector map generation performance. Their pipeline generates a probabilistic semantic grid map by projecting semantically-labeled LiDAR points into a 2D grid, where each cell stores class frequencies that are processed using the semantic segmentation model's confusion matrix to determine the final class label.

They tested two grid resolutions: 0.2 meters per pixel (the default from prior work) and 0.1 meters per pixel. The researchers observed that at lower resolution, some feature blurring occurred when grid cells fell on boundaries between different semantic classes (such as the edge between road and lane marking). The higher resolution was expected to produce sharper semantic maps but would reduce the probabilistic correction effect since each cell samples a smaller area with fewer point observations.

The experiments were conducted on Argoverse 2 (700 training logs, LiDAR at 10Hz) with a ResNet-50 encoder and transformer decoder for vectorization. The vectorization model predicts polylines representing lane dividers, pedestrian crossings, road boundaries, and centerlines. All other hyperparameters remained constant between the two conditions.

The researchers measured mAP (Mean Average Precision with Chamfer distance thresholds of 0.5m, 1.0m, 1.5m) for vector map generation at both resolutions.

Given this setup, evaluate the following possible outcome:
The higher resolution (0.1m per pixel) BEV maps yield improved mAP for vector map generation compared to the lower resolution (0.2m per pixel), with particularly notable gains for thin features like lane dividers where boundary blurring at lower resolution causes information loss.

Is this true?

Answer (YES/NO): NO